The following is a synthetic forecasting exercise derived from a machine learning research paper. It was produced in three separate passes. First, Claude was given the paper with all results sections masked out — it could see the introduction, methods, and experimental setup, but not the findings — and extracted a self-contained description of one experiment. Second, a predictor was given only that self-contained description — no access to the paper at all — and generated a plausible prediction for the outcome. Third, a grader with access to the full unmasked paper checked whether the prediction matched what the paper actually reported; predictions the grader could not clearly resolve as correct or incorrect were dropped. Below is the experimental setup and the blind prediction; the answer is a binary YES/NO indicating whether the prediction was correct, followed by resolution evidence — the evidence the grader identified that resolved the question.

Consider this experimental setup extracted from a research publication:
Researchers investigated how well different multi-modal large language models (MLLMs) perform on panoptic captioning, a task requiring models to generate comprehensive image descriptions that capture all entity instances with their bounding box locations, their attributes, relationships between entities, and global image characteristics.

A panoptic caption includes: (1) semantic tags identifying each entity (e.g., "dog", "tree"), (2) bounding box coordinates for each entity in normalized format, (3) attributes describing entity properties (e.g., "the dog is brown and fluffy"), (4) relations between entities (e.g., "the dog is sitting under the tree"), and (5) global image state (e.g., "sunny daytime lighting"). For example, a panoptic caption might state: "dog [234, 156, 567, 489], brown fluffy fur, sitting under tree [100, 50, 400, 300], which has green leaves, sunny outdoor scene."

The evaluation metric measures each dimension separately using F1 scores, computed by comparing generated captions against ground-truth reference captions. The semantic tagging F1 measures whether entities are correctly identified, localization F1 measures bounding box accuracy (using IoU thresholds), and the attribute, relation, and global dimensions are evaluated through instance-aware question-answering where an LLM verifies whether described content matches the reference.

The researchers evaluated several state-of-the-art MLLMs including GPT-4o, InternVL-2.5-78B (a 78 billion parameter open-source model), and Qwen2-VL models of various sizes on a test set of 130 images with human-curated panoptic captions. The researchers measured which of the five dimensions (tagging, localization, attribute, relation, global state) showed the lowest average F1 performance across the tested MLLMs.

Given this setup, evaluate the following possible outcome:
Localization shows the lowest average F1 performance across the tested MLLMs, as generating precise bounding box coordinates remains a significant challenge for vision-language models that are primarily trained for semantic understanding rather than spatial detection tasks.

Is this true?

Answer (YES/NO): YES